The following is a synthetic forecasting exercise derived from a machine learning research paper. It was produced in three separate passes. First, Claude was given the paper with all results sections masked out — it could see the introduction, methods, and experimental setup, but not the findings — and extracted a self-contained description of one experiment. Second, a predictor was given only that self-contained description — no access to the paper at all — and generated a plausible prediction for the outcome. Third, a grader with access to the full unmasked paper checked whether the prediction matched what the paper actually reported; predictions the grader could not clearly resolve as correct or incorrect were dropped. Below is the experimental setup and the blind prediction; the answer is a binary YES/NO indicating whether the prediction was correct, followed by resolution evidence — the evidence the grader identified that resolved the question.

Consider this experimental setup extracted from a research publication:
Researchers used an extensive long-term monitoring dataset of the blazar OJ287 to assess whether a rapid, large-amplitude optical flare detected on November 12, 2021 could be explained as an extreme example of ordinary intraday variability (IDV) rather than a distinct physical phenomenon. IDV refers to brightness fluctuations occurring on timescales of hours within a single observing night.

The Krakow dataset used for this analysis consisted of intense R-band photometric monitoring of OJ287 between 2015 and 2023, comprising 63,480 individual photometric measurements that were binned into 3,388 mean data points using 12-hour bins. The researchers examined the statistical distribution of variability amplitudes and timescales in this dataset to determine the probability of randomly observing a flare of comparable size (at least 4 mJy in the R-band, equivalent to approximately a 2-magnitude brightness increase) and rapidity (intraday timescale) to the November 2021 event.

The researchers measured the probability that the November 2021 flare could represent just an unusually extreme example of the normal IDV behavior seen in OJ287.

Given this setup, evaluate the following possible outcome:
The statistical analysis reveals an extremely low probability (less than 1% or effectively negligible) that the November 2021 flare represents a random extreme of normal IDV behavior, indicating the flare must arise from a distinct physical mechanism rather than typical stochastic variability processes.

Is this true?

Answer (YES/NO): YES